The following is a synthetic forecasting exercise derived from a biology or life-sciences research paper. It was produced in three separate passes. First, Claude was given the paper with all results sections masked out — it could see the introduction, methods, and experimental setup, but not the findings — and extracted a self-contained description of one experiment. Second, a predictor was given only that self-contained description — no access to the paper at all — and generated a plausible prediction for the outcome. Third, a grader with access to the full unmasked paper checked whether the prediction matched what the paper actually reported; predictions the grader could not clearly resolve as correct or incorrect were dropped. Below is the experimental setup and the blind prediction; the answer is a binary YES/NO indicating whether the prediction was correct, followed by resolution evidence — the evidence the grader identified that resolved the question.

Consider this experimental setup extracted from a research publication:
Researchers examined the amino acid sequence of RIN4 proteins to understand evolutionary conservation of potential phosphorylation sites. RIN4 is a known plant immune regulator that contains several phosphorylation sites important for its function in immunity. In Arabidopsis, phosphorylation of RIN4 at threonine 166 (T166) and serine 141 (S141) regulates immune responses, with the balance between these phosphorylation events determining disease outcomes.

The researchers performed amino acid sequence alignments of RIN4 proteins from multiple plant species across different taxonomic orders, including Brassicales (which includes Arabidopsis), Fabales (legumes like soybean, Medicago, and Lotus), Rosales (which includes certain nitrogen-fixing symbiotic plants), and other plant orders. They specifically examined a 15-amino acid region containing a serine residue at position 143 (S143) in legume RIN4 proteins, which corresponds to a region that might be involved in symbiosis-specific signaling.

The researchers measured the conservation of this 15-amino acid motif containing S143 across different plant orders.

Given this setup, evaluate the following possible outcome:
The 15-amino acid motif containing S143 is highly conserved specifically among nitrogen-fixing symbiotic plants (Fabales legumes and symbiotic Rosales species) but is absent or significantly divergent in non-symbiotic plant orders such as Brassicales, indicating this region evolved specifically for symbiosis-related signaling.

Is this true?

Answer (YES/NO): NO